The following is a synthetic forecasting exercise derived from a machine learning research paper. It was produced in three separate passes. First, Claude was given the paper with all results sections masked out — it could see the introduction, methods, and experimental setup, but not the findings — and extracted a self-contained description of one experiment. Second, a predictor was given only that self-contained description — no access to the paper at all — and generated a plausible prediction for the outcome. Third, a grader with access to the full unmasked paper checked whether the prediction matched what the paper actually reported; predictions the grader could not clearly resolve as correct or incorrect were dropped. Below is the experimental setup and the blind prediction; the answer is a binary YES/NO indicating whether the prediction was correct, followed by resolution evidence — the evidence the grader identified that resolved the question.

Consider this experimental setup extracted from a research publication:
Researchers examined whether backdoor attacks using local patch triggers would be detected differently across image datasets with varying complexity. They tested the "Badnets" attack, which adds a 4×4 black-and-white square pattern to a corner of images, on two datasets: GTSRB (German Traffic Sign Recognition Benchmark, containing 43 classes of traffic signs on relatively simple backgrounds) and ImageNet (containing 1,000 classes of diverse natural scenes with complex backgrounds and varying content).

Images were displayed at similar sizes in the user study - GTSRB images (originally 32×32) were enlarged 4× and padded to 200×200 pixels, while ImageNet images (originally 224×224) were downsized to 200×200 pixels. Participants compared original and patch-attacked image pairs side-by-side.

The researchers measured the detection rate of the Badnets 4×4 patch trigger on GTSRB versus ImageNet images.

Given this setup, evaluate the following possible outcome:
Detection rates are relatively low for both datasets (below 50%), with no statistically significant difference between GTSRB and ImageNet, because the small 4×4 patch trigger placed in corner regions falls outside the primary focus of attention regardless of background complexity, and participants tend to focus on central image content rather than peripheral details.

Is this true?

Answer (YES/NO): NO